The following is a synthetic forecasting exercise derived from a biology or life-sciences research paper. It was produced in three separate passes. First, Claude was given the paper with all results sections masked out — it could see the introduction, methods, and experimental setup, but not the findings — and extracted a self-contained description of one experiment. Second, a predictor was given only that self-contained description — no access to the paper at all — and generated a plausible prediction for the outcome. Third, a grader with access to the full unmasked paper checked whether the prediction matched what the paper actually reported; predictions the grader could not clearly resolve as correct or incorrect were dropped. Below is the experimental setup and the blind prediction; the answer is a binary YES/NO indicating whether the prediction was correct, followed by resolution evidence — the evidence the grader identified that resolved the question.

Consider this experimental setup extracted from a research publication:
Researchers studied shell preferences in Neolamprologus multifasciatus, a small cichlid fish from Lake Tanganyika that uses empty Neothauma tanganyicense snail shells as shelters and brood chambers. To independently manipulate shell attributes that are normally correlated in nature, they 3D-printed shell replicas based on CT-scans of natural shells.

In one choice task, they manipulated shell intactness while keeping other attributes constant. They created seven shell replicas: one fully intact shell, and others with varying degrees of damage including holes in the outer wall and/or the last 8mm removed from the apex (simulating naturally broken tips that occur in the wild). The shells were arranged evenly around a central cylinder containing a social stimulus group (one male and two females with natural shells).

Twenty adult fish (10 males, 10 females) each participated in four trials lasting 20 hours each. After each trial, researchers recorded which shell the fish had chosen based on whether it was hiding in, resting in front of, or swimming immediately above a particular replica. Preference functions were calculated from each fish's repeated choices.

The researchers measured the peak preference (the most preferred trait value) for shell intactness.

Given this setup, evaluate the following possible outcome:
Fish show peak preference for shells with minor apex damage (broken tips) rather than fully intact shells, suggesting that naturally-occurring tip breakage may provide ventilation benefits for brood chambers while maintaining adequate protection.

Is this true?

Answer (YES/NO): NO